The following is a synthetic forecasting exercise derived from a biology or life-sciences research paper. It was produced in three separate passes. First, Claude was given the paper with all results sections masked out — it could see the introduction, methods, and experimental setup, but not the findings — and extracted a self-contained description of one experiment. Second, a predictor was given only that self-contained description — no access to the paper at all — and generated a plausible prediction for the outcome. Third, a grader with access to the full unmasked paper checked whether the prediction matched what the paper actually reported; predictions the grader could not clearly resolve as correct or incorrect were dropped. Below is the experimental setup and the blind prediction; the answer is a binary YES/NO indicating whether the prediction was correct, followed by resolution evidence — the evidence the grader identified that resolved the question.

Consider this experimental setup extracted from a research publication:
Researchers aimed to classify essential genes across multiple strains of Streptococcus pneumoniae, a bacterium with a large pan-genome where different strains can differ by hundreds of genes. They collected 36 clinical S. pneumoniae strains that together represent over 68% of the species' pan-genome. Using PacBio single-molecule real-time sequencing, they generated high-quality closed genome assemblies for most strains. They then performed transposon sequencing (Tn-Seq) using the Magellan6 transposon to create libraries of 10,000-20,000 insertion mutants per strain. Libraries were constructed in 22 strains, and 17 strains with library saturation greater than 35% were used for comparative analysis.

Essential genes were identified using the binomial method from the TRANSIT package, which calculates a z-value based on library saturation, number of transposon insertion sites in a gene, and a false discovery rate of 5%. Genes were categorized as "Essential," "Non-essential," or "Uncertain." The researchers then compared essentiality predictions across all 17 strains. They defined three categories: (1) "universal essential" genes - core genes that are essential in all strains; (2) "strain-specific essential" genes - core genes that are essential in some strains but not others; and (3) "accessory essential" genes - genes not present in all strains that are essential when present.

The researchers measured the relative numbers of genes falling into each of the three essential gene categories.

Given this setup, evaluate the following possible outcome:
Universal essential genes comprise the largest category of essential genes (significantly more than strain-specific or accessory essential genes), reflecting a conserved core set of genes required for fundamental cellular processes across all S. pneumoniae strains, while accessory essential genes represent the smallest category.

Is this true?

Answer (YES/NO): NO